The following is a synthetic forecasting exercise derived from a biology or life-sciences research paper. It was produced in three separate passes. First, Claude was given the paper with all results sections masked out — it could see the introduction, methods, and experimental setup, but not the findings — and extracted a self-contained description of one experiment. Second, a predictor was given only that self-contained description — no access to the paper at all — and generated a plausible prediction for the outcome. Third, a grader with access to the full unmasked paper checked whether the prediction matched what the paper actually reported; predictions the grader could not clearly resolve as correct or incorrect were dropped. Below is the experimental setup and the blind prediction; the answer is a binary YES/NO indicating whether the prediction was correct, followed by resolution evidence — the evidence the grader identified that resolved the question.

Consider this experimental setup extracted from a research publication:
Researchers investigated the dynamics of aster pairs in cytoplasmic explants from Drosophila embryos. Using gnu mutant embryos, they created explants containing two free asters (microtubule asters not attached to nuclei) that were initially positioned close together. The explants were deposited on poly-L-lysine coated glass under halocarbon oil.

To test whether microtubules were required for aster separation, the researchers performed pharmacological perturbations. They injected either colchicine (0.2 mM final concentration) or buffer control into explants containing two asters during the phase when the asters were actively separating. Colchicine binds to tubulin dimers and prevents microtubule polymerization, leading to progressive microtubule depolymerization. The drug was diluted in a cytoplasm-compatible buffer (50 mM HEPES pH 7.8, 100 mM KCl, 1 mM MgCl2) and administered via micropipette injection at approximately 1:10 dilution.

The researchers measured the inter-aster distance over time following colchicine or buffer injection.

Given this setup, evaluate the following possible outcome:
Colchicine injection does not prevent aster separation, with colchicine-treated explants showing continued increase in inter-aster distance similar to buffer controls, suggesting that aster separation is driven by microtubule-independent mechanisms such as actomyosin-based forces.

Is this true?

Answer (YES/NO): NO